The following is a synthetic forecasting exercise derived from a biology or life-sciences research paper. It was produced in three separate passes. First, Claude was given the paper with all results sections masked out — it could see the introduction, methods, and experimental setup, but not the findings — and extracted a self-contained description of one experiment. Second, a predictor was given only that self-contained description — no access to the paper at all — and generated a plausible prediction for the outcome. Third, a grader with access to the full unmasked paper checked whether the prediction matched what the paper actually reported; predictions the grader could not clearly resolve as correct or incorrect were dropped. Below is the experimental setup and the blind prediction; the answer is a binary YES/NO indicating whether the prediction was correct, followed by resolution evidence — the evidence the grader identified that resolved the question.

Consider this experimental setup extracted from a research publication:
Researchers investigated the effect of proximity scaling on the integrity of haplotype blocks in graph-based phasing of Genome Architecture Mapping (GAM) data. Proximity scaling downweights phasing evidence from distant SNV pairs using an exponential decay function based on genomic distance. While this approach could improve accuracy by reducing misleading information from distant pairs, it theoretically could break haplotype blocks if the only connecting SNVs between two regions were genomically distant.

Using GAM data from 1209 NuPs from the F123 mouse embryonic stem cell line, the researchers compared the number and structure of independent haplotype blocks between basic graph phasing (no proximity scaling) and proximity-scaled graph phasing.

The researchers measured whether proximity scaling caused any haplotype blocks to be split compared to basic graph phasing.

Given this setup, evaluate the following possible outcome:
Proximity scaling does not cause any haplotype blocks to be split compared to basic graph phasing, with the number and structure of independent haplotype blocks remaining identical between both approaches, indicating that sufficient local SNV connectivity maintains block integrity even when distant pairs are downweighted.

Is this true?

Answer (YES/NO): YES